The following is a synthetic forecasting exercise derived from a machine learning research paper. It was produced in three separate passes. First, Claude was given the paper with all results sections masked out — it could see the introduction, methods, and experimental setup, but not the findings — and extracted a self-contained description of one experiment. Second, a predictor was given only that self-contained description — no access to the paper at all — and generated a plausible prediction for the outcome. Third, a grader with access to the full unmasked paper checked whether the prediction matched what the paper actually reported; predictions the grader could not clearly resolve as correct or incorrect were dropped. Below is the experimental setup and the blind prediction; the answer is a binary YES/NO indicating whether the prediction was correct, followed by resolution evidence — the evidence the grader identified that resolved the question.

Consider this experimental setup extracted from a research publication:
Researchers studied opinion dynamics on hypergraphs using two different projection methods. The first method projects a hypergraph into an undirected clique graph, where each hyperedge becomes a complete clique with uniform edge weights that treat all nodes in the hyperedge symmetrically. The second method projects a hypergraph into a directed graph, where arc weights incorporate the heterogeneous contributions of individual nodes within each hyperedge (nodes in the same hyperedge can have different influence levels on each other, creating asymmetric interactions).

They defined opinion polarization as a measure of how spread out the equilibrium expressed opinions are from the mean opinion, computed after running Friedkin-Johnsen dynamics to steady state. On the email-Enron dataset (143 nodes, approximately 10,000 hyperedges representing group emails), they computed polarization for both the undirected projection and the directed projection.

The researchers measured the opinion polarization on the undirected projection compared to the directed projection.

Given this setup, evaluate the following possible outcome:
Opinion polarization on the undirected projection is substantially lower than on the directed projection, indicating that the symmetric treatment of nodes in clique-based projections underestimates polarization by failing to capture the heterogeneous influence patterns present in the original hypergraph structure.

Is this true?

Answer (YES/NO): YES